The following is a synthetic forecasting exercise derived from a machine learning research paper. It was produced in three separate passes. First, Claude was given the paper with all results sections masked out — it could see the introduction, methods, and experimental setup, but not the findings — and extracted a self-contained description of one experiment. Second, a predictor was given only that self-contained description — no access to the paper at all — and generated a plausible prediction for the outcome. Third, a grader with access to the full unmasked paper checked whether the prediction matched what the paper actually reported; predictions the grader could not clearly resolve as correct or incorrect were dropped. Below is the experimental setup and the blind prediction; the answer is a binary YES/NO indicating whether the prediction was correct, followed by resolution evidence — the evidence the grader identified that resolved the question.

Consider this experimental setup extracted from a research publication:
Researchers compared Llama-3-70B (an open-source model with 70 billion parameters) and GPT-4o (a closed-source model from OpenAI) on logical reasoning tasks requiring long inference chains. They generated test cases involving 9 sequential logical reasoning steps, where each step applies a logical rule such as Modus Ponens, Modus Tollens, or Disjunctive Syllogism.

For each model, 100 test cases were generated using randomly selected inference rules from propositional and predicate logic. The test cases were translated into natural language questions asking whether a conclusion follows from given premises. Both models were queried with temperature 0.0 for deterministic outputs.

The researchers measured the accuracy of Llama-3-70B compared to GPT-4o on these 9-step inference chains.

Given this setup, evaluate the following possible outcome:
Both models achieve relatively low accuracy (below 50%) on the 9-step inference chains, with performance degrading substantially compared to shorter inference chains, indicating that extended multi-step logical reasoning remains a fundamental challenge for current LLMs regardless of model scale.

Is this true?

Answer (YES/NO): NO